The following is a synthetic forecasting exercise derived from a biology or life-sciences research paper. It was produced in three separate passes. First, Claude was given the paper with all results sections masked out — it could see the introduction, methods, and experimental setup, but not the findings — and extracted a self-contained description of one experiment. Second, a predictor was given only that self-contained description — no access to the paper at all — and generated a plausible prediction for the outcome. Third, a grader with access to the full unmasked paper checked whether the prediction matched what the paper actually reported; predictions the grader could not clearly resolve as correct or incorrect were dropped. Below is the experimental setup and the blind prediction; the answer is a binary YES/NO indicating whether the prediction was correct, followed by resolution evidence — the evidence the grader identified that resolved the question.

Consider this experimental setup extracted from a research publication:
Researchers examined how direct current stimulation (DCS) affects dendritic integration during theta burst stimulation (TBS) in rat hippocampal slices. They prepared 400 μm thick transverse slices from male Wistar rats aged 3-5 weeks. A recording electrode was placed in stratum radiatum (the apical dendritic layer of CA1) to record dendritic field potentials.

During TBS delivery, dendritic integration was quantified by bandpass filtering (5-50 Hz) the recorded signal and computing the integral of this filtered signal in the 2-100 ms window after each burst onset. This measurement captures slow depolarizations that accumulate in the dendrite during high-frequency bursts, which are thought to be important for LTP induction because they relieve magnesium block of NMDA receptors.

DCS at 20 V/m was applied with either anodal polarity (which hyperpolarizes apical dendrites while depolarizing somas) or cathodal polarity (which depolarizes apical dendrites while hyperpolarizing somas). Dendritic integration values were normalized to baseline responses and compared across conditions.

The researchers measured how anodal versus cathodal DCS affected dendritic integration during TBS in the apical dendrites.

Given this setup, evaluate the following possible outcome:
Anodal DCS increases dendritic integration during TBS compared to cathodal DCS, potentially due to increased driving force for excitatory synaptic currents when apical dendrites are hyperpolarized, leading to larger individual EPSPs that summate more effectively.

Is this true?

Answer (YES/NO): NO